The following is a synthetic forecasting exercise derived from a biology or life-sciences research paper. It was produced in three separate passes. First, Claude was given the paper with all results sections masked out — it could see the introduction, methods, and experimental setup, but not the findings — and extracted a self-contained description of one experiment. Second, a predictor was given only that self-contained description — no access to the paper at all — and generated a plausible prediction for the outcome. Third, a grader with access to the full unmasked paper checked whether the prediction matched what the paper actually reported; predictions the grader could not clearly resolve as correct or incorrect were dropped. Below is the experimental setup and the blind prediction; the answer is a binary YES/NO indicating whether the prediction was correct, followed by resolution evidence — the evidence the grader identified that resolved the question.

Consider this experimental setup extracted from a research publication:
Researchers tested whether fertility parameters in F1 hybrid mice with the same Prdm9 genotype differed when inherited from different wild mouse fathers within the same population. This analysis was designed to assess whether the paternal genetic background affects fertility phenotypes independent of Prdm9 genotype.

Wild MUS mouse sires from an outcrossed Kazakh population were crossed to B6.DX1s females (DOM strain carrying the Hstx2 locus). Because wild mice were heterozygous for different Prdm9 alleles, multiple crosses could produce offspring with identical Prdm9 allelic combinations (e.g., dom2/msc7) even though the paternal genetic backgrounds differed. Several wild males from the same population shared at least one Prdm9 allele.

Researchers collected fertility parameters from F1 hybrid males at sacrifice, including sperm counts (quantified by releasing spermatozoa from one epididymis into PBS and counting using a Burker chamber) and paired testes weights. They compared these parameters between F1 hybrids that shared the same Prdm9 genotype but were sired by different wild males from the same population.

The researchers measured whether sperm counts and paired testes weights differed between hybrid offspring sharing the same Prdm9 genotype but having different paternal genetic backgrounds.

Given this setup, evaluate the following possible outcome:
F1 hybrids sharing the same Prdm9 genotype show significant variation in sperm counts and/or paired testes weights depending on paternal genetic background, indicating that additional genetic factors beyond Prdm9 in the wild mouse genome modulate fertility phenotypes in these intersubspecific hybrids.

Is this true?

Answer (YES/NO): NO